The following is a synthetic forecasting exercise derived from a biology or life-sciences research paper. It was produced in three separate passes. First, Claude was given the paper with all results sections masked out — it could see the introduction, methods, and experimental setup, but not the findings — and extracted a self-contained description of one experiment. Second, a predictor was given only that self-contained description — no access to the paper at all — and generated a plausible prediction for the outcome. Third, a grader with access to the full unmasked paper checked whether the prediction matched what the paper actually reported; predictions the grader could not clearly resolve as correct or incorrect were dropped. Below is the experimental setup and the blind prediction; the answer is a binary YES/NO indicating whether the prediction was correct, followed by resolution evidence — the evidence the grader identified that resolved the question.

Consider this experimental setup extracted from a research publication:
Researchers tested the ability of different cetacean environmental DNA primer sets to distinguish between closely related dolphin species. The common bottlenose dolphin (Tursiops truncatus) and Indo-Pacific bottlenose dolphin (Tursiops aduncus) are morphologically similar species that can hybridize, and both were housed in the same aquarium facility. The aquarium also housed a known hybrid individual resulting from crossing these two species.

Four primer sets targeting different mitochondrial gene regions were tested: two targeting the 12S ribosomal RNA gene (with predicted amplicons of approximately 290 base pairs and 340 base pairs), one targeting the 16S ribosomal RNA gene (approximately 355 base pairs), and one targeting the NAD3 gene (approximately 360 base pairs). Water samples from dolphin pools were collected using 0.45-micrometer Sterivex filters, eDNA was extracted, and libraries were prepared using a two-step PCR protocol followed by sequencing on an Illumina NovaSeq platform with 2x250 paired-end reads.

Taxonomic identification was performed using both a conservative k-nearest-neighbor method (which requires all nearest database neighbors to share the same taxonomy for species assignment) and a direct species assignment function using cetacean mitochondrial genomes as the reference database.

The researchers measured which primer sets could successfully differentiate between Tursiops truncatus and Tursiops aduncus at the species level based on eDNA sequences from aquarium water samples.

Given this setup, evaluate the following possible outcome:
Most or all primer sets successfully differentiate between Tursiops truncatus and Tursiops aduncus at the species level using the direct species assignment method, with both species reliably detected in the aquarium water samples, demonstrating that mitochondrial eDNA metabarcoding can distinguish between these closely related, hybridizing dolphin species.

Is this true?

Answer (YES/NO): NO